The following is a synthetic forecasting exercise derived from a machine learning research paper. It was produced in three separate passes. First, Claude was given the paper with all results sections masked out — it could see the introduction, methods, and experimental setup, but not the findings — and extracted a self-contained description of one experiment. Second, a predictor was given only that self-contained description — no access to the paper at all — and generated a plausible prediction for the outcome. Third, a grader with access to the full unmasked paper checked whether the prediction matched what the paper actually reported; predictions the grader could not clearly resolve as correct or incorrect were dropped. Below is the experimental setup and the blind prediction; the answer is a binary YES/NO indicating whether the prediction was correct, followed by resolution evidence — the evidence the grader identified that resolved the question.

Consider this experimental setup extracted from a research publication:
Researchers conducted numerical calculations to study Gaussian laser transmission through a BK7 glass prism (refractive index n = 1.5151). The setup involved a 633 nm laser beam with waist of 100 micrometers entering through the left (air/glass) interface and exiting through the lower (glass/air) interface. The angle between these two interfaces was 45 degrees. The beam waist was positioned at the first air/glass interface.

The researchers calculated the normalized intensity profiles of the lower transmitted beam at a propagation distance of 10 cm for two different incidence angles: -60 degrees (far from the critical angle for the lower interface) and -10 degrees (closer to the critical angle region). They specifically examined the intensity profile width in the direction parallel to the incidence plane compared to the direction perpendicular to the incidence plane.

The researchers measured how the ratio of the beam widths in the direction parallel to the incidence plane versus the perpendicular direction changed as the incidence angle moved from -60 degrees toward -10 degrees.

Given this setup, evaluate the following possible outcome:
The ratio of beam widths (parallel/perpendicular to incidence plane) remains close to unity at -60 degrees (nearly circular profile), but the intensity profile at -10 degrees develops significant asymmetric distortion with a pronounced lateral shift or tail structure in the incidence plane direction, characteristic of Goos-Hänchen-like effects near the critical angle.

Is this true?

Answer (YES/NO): NO